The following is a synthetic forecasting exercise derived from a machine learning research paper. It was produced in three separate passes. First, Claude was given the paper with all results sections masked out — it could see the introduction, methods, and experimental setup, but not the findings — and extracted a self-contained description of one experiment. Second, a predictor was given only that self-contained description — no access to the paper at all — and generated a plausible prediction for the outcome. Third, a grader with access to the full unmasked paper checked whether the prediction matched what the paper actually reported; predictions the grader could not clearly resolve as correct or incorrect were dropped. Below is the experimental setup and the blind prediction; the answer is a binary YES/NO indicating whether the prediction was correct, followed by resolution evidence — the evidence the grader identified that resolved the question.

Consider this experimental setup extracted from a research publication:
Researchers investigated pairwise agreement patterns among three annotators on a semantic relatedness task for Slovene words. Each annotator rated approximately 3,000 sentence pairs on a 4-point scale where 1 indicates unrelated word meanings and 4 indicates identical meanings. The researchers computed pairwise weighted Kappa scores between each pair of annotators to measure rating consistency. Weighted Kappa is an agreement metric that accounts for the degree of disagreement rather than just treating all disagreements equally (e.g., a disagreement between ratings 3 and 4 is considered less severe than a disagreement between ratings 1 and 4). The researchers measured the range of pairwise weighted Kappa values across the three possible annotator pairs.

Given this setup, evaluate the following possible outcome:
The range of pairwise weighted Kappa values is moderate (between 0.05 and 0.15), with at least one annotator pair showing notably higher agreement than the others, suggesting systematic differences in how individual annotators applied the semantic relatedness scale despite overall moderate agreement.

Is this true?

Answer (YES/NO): YES